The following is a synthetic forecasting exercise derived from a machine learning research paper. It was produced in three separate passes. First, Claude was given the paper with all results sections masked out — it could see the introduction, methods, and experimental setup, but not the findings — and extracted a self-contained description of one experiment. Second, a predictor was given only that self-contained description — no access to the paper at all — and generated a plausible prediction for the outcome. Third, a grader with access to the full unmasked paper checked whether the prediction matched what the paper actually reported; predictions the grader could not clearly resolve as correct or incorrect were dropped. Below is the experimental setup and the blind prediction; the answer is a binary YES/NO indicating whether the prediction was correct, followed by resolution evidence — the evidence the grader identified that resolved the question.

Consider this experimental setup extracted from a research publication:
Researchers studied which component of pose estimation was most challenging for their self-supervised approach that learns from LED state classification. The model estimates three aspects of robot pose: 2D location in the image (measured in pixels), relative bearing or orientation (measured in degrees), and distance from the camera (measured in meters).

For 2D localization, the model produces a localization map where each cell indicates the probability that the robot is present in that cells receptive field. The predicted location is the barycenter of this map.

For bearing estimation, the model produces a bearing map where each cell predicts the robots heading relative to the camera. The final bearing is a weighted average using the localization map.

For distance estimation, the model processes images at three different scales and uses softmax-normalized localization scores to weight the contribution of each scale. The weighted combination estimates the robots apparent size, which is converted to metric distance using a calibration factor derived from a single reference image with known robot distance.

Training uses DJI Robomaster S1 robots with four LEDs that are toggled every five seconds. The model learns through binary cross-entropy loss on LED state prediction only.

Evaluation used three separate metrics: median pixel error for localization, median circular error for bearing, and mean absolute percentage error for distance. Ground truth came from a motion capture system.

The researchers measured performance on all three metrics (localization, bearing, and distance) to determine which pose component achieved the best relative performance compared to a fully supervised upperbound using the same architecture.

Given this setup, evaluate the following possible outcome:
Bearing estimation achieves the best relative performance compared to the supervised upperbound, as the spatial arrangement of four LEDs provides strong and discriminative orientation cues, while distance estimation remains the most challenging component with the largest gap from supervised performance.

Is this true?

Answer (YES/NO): NO